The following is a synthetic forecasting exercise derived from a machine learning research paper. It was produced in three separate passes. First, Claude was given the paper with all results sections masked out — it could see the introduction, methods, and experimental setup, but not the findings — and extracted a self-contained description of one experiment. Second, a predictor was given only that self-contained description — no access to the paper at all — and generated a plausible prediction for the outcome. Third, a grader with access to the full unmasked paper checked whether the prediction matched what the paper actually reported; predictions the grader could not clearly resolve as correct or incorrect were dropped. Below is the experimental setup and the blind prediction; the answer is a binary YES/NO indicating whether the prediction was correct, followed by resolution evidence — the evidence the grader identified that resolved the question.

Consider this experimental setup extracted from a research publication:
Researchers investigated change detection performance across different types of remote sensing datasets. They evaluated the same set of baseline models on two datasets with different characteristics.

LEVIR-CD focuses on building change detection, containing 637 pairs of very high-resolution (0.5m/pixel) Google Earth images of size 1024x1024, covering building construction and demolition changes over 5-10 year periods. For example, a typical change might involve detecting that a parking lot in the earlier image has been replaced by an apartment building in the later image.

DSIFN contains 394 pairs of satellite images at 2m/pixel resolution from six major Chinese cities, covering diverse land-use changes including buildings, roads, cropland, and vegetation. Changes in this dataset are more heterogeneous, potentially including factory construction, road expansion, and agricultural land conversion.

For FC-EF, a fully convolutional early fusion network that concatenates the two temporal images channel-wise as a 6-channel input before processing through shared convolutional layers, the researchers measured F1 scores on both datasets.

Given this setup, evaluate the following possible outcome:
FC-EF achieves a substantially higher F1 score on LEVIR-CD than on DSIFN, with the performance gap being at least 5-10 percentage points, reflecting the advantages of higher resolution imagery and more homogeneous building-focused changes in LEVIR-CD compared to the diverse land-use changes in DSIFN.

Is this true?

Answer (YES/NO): YES